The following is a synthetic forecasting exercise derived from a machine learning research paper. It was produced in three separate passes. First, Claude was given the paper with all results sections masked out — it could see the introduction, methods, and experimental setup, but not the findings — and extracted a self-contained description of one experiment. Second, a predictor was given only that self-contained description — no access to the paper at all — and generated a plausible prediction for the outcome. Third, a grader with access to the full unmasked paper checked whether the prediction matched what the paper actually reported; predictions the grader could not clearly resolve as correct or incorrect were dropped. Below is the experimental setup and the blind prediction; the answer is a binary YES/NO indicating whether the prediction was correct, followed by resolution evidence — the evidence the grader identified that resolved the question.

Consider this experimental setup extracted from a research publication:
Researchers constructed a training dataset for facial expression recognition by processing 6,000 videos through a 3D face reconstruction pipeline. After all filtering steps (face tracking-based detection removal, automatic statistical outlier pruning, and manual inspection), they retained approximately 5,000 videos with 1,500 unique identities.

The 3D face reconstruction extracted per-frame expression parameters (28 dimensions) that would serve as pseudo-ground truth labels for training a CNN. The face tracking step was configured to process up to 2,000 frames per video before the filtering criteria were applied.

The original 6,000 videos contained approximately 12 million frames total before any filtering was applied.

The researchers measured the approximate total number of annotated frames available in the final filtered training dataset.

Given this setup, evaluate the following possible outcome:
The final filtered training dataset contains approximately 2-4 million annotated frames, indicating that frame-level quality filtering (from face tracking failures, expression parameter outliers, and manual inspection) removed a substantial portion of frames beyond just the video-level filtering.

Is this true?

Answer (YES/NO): NO